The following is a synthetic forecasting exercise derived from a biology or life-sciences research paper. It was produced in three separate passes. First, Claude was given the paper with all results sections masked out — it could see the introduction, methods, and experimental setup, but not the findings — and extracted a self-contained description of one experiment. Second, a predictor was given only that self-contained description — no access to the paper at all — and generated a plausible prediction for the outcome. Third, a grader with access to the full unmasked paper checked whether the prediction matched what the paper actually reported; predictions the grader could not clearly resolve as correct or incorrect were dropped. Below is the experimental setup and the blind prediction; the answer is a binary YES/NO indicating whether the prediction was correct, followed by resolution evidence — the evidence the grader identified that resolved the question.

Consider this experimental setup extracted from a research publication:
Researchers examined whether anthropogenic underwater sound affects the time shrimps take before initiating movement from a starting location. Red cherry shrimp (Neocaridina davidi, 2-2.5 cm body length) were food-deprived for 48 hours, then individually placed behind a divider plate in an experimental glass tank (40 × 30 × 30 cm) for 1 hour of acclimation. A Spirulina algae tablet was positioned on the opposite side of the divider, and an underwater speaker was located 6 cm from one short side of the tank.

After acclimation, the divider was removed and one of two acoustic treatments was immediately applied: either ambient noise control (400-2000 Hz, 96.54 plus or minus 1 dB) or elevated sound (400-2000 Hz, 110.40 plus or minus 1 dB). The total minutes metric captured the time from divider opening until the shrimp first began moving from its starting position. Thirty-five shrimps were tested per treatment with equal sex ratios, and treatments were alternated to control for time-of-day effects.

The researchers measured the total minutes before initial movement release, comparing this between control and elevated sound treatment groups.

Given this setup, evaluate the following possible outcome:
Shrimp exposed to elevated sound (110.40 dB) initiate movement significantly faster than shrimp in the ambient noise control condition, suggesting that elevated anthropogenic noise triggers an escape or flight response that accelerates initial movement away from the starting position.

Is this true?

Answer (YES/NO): NO